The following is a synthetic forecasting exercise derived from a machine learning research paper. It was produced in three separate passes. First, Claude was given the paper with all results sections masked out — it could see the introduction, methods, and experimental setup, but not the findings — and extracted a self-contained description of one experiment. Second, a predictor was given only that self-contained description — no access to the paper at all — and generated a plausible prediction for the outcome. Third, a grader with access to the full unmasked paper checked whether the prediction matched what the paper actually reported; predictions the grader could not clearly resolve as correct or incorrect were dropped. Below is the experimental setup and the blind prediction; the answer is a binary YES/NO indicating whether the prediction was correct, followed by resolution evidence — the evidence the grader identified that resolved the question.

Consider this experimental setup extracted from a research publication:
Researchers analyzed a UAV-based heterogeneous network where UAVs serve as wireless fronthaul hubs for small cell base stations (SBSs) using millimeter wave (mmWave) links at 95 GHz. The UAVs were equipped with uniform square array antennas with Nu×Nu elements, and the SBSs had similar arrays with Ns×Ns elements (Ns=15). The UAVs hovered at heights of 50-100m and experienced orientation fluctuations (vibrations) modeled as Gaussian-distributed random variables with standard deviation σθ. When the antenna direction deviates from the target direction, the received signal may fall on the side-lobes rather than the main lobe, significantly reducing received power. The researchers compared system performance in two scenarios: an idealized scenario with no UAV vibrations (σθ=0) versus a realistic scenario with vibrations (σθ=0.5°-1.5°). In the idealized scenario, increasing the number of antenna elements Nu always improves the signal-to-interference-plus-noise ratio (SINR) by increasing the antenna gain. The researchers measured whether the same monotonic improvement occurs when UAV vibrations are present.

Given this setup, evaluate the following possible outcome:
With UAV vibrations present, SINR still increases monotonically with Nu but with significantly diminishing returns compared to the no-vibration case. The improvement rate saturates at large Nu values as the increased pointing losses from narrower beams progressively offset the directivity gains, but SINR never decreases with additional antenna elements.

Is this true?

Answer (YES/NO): NO